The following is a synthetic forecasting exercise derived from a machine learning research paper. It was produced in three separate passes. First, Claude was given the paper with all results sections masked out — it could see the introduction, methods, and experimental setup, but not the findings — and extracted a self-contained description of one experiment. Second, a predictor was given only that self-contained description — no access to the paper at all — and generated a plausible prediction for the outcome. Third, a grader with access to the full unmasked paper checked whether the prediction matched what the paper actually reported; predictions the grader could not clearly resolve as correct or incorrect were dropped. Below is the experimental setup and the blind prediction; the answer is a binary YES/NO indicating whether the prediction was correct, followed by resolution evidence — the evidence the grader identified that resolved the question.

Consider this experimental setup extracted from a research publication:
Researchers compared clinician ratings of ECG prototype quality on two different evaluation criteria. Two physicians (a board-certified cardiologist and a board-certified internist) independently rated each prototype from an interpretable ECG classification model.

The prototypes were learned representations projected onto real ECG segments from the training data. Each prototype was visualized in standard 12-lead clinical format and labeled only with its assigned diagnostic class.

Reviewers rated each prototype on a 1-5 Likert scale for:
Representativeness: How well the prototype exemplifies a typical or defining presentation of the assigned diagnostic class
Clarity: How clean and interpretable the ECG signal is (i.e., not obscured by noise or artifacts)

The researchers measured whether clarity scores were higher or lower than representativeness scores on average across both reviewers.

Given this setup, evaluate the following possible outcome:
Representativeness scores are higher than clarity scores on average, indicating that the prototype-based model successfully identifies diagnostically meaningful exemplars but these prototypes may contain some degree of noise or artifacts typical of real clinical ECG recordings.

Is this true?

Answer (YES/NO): NO